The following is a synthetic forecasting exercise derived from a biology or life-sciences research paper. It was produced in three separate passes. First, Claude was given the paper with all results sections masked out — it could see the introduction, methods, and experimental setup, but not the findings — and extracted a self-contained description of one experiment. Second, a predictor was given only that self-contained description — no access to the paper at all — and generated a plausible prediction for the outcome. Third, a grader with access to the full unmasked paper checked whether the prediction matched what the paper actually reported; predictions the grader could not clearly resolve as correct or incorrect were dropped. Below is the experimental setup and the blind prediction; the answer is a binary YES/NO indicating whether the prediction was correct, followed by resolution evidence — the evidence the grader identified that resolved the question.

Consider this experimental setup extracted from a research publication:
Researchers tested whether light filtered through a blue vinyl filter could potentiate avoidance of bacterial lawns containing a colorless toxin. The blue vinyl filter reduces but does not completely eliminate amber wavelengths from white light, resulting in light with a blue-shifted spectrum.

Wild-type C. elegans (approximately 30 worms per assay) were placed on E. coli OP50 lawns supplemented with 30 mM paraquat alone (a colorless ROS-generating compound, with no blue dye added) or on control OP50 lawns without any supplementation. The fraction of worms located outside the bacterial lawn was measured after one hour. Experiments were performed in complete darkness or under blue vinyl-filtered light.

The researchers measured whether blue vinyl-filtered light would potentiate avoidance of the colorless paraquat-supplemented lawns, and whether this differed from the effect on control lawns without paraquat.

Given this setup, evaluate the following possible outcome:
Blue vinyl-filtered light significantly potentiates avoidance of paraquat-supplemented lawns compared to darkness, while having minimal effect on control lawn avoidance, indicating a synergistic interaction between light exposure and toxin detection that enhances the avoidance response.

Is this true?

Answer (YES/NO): YES